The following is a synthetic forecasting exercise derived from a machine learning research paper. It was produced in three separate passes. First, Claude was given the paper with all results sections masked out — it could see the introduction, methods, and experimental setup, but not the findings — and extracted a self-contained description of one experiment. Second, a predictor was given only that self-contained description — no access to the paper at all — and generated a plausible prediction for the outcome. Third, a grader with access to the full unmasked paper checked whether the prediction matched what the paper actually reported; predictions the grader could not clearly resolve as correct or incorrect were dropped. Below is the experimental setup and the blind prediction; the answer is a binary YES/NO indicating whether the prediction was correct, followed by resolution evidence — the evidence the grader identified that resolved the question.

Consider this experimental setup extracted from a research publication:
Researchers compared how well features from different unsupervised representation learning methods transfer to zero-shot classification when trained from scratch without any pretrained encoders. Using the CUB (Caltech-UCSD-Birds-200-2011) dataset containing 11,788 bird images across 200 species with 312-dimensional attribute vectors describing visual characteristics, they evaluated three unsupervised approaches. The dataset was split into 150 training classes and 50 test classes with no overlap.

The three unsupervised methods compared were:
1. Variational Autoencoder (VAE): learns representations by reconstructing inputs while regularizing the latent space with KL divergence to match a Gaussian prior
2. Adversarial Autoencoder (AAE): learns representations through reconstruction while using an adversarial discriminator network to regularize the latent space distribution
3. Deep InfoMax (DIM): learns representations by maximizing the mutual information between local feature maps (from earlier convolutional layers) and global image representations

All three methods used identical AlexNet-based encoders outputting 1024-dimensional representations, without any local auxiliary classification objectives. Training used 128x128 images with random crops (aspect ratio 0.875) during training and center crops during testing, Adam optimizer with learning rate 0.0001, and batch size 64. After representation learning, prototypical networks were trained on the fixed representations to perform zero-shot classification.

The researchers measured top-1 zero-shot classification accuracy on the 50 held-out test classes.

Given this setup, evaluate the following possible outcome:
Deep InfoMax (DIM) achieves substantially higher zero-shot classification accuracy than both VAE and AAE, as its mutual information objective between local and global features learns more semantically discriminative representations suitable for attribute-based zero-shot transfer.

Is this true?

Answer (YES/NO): YES